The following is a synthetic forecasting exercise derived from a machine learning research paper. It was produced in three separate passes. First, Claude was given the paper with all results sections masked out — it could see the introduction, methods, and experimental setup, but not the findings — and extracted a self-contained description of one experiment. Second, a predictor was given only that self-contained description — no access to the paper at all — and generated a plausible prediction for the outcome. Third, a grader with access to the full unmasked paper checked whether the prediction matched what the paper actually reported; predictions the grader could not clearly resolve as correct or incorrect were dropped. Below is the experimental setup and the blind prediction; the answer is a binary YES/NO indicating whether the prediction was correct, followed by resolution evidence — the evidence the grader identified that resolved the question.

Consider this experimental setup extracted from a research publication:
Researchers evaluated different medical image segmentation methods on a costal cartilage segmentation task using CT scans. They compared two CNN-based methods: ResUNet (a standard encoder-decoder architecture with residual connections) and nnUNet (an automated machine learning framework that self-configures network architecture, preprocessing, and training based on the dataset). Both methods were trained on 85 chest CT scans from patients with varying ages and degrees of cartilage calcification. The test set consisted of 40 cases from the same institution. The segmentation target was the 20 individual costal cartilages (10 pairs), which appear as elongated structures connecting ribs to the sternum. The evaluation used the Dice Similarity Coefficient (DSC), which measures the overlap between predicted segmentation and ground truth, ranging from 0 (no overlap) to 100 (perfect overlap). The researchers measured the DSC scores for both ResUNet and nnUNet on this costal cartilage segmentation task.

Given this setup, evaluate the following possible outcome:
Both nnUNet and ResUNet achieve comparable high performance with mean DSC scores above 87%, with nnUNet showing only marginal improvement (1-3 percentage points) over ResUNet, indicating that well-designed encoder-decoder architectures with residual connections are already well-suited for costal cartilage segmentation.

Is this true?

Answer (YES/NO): NO